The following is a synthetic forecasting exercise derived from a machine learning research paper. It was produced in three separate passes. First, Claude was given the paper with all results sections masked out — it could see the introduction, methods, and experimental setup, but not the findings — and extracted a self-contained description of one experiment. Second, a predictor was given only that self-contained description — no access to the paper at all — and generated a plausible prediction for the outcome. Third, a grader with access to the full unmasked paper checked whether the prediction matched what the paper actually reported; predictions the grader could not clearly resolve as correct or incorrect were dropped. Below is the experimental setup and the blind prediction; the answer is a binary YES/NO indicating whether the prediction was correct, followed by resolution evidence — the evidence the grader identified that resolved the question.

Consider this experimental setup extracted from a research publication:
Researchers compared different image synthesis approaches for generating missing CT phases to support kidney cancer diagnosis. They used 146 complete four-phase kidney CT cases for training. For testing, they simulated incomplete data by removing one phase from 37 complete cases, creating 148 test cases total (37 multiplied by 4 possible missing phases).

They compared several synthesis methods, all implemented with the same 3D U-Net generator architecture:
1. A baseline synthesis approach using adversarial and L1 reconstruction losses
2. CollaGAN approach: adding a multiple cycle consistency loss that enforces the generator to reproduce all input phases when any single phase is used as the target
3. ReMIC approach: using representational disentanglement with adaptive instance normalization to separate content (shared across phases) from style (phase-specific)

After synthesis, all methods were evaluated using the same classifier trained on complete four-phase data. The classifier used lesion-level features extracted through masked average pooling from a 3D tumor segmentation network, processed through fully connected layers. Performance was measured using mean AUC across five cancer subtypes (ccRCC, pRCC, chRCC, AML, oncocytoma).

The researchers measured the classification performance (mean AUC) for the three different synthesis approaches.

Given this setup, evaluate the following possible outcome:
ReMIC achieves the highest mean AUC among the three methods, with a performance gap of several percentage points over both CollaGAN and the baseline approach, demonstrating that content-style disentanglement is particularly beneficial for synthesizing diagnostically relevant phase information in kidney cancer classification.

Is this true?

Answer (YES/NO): NO